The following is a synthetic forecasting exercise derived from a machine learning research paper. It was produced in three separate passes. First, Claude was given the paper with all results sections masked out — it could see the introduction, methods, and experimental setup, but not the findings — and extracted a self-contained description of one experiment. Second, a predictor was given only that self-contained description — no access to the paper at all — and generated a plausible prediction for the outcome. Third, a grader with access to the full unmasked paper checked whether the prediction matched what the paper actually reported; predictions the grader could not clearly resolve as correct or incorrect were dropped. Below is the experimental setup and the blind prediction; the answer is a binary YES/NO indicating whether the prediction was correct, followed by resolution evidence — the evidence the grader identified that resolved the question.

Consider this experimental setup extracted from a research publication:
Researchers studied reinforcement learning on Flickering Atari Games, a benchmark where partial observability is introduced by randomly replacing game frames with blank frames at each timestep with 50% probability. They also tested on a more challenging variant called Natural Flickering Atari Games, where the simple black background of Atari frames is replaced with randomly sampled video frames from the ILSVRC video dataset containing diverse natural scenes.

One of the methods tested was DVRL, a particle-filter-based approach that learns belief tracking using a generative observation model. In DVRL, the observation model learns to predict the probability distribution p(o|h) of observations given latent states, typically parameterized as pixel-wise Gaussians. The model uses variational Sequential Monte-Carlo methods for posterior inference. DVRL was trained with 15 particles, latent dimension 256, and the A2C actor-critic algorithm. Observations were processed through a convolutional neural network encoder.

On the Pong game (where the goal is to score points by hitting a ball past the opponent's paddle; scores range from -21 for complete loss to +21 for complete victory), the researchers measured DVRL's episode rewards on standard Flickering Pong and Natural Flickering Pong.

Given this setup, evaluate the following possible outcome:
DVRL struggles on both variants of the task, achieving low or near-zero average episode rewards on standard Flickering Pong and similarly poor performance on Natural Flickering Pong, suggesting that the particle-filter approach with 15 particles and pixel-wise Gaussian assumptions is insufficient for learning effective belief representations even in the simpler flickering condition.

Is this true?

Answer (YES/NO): NO